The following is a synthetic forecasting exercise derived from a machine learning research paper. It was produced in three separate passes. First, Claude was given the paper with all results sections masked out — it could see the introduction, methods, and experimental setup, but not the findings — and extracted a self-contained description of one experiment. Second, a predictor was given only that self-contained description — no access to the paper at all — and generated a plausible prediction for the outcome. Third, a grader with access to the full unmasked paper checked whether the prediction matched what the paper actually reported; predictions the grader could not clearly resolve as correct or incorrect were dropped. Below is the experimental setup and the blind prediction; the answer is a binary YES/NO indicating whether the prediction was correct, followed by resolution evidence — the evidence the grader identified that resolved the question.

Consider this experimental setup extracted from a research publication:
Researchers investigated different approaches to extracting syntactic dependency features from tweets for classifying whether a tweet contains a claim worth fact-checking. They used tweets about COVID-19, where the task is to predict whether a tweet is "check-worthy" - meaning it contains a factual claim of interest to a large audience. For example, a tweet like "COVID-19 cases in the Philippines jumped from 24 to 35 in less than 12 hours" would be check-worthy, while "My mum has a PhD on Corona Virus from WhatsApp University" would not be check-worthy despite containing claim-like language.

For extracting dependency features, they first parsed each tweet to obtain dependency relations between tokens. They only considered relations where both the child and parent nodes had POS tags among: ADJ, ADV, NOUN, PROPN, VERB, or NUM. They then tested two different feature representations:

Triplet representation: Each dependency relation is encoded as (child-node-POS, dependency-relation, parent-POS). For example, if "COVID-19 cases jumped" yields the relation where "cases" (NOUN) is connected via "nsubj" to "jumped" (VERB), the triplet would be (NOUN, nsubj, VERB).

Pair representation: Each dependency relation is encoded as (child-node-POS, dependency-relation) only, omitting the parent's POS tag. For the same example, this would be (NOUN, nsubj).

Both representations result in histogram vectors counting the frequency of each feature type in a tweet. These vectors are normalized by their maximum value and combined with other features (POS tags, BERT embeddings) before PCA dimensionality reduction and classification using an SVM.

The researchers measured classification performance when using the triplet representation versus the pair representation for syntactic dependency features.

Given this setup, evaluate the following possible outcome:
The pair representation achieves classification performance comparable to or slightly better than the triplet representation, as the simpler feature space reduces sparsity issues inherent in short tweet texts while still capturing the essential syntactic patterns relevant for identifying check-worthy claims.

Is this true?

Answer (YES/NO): YES